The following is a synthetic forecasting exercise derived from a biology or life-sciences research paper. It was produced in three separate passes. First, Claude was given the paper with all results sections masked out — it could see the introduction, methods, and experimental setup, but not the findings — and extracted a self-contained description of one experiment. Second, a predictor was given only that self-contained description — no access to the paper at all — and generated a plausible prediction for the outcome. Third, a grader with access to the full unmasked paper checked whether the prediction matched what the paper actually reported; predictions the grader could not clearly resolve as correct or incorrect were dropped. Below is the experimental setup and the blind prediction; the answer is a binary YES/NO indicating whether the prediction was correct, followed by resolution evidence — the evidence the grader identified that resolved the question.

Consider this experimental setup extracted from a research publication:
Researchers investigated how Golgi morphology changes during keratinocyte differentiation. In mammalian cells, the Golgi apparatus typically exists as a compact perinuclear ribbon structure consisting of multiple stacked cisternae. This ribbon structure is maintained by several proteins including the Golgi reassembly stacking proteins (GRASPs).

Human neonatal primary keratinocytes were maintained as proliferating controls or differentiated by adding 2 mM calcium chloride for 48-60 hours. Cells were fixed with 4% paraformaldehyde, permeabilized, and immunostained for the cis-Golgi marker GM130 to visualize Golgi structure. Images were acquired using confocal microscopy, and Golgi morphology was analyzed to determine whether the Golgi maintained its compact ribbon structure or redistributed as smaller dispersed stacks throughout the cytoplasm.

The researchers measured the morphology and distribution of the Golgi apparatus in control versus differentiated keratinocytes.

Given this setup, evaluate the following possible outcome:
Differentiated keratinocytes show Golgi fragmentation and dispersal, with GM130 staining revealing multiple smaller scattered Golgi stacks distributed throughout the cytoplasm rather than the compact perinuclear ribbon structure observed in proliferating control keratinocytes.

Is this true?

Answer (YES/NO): YES